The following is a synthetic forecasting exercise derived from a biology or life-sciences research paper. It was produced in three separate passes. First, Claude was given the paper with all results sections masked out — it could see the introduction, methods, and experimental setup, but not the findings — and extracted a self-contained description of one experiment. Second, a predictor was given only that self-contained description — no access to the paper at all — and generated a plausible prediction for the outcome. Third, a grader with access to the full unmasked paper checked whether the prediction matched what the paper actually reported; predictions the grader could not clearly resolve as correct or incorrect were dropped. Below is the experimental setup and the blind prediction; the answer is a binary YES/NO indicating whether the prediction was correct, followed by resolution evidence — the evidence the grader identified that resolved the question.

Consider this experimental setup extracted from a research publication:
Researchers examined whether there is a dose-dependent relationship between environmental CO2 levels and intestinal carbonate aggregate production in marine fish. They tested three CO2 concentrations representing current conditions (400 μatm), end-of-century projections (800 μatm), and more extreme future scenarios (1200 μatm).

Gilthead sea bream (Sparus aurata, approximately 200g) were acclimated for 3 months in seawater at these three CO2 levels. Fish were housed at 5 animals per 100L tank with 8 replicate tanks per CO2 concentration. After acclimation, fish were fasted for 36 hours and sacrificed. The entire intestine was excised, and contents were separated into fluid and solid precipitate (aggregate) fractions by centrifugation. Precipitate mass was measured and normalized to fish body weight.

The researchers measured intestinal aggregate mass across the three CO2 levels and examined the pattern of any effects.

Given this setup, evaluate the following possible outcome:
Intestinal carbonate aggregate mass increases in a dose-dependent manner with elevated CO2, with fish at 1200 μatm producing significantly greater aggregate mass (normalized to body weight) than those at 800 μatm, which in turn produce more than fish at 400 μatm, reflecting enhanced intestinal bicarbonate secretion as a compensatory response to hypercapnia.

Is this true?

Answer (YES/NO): NO